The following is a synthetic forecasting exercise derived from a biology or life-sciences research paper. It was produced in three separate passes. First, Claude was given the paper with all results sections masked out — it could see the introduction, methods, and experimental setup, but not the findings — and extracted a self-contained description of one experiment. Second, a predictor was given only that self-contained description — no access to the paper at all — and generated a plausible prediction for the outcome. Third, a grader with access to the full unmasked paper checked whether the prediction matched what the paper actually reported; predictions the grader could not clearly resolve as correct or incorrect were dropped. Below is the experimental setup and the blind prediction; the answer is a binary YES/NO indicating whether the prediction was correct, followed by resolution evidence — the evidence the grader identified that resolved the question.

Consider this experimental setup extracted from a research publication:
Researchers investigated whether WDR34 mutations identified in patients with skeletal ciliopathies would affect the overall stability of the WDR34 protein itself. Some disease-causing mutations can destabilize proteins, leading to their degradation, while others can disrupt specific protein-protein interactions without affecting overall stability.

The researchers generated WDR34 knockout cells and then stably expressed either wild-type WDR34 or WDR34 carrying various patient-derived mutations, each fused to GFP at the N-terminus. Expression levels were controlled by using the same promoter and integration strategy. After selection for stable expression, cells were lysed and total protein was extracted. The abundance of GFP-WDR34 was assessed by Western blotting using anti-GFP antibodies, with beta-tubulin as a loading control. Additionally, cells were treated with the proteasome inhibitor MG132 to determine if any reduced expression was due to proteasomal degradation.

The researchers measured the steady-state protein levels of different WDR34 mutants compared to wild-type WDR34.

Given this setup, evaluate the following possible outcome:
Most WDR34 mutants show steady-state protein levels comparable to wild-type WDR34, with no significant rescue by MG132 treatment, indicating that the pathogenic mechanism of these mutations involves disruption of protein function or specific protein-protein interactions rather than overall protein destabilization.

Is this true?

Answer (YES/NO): NO